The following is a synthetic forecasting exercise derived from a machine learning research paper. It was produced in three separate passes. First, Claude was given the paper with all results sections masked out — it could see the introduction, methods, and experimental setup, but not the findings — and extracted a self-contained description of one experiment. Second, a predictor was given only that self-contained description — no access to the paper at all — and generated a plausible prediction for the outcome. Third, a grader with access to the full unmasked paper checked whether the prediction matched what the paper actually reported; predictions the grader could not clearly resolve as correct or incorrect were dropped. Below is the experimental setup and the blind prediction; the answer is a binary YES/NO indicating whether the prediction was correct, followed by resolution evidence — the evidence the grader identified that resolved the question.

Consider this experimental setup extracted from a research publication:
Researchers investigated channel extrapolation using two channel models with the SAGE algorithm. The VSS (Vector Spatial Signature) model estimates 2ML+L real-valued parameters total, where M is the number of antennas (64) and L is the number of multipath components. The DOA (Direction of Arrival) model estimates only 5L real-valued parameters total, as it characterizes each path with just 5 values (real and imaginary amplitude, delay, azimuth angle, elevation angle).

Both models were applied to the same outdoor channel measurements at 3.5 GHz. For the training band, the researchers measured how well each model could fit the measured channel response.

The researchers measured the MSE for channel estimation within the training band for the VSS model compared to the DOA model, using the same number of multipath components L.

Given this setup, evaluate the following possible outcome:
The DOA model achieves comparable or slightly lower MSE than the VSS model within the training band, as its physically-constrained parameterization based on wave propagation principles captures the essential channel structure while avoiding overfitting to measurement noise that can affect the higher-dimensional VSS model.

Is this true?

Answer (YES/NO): NO